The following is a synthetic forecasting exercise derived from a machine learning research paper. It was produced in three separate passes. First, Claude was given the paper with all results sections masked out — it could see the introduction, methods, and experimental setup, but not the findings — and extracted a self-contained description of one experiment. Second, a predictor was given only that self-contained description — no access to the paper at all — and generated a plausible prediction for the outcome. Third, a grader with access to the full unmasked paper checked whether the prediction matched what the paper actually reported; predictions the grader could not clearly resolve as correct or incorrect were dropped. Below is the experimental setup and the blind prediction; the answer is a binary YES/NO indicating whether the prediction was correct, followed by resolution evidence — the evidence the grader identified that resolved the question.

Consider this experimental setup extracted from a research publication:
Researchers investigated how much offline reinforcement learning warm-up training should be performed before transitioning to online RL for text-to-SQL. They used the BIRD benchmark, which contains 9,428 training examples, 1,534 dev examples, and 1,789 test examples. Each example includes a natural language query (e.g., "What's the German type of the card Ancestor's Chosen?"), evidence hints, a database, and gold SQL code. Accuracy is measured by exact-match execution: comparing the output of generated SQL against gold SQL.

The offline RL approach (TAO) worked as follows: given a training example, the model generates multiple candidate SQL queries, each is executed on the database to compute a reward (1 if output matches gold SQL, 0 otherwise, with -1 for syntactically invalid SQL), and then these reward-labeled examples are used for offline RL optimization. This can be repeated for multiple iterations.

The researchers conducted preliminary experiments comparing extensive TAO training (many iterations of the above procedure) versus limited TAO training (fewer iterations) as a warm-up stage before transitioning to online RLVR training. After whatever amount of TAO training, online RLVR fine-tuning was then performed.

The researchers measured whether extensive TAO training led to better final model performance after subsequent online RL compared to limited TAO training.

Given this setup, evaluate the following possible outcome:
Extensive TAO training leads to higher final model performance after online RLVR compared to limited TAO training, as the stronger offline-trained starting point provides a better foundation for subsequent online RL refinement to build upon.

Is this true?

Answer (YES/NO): NO